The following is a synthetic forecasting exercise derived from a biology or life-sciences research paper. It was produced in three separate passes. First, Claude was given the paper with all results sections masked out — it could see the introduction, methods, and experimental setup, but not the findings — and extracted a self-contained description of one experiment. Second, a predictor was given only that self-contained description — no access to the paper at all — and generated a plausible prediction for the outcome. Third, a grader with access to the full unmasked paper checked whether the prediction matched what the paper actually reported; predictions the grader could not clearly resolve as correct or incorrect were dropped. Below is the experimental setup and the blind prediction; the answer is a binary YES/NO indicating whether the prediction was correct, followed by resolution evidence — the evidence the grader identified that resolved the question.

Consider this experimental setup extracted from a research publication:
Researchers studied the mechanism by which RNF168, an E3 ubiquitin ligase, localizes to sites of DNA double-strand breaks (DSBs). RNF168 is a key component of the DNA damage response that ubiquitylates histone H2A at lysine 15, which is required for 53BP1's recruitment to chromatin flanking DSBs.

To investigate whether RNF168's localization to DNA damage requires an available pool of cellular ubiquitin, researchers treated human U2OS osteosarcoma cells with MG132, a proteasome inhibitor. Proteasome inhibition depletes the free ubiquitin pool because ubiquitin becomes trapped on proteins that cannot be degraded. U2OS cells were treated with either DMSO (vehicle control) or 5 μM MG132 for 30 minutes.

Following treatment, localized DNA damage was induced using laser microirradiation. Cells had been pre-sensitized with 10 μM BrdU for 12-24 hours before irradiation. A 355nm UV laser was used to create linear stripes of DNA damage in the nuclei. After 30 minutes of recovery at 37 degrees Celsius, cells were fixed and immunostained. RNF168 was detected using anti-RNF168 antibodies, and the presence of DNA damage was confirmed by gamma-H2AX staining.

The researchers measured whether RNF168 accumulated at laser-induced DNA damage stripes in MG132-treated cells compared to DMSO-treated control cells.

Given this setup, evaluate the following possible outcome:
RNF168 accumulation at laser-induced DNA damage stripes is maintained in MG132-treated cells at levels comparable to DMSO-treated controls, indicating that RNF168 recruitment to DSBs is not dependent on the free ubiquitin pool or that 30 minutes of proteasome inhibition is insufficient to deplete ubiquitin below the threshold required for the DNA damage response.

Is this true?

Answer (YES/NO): NO